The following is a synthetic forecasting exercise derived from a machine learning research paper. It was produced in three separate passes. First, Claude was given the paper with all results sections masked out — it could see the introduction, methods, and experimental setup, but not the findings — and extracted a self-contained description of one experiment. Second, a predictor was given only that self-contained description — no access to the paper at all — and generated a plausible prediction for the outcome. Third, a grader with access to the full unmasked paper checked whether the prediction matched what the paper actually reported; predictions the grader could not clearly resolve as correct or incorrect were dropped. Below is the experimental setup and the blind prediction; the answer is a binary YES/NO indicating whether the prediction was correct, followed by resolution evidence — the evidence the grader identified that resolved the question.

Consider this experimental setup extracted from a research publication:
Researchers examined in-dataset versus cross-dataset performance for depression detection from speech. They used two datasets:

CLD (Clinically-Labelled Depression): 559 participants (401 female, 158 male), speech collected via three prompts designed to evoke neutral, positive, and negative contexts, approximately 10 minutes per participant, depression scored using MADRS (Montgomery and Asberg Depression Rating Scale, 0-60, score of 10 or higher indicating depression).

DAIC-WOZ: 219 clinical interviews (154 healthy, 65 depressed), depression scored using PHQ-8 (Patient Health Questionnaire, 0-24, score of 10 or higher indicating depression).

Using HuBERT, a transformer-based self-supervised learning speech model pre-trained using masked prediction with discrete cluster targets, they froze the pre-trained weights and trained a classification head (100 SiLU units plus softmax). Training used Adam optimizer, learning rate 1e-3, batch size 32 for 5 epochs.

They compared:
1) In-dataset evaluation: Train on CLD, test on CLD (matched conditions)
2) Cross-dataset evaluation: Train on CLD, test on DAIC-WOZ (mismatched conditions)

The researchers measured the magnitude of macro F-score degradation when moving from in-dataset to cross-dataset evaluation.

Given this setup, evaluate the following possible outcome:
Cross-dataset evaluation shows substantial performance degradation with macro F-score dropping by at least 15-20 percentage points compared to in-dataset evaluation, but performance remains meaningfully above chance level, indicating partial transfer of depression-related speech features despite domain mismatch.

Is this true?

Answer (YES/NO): NO